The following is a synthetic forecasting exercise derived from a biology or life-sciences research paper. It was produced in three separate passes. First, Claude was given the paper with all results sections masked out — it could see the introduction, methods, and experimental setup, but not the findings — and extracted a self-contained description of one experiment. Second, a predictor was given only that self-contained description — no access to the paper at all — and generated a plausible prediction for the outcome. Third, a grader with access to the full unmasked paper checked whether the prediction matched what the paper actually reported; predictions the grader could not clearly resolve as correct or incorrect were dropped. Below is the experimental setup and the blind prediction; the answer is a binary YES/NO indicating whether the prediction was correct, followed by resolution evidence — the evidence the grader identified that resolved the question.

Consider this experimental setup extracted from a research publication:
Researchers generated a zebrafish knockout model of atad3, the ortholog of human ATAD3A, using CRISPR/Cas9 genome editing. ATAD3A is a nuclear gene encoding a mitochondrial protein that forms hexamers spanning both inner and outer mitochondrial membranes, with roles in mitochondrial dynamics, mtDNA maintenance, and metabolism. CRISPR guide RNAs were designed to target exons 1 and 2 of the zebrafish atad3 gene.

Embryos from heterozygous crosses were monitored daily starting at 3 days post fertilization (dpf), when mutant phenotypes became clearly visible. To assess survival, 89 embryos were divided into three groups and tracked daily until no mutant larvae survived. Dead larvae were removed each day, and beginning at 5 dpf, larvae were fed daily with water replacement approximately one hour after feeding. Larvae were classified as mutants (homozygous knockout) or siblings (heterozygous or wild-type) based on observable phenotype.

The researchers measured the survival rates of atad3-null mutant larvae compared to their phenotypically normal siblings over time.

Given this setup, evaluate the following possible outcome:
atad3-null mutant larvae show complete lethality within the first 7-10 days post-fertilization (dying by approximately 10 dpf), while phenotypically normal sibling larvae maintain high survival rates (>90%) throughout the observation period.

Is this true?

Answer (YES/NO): NO